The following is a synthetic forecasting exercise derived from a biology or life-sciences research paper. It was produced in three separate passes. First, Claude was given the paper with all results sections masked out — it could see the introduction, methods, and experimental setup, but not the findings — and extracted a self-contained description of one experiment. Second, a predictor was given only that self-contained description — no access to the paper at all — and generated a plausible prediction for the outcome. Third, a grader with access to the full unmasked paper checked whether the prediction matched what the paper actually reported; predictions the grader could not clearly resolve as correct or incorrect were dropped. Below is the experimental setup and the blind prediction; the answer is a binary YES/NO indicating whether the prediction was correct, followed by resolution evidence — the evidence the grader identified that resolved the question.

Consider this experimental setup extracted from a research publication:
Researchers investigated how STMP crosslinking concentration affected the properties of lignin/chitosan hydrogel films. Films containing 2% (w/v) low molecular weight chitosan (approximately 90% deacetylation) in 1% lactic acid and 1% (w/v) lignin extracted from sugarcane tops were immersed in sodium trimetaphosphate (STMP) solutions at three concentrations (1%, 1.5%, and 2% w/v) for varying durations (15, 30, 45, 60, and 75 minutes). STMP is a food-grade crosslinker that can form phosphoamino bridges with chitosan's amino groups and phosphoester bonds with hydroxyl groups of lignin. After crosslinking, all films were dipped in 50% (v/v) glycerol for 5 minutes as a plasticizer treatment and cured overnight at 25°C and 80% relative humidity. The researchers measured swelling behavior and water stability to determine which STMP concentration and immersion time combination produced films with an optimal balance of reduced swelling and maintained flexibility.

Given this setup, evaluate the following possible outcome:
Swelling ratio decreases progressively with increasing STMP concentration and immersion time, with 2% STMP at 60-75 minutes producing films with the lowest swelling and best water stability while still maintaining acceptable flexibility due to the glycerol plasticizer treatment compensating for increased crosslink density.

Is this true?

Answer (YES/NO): NO